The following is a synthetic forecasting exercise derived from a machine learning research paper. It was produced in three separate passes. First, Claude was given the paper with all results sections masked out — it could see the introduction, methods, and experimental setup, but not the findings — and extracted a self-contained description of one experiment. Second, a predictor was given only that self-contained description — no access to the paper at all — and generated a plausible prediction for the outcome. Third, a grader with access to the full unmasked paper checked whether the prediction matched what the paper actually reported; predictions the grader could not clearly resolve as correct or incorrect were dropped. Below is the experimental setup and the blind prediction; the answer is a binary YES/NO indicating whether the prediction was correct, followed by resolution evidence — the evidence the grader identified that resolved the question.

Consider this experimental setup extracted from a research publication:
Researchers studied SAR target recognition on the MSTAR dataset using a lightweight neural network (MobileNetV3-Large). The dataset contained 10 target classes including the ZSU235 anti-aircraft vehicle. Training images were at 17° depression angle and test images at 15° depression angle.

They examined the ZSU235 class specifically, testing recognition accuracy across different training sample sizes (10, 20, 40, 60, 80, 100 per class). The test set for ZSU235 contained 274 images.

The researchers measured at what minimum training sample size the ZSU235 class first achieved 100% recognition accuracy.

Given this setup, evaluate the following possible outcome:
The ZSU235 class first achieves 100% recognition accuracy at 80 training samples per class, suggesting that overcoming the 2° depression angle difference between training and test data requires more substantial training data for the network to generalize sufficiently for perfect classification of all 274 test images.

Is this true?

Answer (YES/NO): NO